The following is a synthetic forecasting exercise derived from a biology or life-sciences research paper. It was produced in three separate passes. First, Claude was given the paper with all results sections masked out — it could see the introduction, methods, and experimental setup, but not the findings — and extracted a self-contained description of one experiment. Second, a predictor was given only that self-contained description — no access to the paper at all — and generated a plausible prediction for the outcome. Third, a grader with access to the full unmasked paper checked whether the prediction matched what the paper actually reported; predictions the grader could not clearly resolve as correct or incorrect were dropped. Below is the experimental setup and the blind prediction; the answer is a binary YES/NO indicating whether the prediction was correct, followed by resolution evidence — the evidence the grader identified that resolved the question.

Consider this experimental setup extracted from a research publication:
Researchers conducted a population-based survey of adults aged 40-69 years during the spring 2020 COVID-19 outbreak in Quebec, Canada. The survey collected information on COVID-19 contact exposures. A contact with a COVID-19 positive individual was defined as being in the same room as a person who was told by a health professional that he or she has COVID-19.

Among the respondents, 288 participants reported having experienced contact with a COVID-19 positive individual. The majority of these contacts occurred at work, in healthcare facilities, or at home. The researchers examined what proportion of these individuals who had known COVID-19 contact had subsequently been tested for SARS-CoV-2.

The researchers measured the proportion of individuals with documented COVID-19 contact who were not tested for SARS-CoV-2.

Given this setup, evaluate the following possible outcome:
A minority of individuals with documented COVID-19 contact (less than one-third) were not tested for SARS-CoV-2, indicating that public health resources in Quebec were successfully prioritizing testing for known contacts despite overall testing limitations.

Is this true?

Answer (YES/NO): NO